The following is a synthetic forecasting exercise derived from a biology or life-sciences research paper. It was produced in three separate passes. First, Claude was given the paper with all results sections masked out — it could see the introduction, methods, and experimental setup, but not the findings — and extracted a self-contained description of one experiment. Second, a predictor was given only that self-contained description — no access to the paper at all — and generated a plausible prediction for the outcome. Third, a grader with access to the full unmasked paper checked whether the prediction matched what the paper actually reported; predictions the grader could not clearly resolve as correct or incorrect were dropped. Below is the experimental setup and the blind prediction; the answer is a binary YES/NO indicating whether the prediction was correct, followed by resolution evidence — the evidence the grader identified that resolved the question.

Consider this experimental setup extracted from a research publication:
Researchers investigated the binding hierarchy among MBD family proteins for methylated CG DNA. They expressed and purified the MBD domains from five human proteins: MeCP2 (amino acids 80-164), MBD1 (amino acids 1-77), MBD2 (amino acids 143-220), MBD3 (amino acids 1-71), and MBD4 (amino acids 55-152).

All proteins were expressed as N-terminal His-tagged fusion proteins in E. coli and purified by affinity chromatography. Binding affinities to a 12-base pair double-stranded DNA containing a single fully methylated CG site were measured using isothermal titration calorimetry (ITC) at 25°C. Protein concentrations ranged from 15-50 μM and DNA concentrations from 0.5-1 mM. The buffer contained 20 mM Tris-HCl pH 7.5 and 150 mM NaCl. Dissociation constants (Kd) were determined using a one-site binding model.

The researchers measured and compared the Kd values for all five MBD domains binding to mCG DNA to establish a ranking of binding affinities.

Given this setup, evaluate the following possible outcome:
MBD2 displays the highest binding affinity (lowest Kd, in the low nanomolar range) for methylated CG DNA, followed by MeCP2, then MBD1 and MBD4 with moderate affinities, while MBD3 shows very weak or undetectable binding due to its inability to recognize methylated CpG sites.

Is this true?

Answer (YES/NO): NO